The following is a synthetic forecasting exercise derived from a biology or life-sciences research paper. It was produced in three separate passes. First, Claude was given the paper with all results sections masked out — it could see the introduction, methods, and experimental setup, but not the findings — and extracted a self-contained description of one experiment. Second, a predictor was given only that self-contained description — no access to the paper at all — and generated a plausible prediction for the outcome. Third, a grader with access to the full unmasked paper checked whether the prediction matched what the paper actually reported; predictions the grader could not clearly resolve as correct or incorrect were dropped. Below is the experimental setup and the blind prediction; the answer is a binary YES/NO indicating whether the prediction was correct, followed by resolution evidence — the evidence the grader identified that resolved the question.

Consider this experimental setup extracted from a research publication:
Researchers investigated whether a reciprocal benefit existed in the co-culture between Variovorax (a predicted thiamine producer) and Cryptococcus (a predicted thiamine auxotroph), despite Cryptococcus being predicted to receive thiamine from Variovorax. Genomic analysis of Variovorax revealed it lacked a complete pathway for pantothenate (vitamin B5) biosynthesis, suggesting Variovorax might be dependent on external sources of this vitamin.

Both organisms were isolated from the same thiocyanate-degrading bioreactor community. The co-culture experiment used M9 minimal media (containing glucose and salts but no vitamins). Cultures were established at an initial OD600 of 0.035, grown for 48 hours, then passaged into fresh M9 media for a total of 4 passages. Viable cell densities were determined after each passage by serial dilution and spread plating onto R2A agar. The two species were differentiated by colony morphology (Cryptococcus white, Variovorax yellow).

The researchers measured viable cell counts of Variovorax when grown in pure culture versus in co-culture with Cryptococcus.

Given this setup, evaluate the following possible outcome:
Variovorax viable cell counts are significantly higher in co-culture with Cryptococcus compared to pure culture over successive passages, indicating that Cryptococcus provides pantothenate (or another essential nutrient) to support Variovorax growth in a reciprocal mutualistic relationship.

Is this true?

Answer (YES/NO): YES